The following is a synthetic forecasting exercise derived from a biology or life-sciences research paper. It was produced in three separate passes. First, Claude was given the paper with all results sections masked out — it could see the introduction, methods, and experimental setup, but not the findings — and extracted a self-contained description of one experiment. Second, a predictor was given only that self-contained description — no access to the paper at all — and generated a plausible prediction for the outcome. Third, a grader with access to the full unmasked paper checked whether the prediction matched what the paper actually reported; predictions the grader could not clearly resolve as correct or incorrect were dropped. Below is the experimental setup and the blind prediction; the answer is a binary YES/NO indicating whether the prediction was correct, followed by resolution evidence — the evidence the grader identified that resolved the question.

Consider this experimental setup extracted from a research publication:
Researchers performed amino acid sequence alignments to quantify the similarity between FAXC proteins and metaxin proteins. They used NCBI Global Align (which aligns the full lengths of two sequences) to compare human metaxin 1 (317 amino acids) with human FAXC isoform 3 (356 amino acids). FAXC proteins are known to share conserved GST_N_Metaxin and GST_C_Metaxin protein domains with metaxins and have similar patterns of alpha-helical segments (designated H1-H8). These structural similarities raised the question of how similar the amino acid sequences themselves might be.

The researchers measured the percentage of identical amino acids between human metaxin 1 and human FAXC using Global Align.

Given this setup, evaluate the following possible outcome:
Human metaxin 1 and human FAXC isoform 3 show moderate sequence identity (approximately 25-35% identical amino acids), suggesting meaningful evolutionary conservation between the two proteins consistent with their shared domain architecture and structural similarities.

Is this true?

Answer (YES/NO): NO